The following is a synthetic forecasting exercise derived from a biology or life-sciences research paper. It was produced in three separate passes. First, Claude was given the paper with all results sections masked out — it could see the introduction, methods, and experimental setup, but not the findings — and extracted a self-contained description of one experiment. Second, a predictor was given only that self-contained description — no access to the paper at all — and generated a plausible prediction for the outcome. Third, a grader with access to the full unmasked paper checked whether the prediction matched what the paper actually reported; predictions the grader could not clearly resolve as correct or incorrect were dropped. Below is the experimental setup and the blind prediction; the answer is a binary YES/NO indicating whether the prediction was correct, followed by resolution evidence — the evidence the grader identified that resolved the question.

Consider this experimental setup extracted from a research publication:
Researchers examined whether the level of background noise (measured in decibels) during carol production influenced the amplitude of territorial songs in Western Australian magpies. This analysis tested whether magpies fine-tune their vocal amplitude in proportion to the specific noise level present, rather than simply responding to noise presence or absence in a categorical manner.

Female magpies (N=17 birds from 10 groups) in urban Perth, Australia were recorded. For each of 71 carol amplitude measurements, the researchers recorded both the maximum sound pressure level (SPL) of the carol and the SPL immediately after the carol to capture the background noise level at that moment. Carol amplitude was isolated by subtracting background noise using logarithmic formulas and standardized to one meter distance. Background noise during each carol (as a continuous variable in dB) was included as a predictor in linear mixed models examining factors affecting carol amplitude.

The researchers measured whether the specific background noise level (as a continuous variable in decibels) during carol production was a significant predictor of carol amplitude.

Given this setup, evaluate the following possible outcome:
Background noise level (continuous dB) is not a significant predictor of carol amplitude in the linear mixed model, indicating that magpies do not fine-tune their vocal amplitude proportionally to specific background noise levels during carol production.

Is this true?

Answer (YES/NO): YES